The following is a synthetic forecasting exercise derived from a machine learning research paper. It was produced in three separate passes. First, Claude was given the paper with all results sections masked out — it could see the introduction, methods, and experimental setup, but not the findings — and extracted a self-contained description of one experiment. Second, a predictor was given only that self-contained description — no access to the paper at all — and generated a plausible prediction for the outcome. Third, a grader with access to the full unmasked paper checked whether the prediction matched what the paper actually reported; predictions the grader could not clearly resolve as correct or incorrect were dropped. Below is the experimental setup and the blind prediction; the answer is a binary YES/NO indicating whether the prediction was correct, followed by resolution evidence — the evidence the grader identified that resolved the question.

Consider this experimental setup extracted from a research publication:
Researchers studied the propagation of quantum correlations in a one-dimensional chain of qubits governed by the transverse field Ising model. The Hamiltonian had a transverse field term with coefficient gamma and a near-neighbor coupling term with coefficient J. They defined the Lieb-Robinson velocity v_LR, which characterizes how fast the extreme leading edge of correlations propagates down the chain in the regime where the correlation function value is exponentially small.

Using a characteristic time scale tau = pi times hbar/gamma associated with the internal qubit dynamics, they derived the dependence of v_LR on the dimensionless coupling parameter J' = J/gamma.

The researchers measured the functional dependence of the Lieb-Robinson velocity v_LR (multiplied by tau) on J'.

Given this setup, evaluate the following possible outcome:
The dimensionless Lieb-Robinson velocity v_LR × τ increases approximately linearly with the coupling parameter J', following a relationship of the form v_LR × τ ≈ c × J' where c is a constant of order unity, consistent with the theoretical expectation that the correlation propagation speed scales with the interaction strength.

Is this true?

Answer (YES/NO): NO